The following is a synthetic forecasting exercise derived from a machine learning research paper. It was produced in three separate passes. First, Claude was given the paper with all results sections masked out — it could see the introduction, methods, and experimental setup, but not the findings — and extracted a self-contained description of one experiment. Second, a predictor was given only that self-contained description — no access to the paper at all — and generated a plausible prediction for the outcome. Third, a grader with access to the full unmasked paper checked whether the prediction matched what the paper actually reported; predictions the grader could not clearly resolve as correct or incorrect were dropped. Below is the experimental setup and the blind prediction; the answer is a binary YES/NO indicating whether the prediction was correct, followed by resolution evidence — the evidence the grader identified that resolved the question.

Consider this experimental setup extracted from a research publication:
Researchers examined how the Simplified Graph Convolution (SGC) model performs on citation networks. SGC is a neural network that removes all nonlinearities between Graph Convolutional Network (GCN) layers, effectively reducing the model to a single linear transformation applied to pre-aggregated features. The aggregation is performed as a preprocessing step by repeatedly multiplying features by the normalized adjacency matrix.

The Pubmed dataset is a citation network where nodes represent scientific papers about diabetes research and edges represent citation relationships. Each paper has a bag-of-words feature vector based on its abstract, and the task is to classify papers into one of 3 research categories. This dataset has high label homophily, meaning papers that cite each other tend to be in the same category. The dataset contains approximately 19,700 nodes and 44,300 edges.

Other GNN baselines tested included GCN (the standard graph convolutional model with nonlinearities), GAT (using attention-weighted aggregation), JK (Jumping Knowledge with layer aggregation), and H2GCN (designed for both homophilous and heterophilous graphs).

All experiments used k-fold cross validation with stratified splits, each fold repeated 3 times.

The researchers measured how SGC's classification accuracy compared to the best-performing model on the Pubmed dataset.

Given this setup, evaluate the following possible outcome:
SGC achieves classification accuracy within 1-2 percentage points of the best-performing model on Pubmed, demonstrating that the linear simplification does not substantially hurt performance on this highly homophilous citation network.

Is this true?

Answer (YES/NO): NO